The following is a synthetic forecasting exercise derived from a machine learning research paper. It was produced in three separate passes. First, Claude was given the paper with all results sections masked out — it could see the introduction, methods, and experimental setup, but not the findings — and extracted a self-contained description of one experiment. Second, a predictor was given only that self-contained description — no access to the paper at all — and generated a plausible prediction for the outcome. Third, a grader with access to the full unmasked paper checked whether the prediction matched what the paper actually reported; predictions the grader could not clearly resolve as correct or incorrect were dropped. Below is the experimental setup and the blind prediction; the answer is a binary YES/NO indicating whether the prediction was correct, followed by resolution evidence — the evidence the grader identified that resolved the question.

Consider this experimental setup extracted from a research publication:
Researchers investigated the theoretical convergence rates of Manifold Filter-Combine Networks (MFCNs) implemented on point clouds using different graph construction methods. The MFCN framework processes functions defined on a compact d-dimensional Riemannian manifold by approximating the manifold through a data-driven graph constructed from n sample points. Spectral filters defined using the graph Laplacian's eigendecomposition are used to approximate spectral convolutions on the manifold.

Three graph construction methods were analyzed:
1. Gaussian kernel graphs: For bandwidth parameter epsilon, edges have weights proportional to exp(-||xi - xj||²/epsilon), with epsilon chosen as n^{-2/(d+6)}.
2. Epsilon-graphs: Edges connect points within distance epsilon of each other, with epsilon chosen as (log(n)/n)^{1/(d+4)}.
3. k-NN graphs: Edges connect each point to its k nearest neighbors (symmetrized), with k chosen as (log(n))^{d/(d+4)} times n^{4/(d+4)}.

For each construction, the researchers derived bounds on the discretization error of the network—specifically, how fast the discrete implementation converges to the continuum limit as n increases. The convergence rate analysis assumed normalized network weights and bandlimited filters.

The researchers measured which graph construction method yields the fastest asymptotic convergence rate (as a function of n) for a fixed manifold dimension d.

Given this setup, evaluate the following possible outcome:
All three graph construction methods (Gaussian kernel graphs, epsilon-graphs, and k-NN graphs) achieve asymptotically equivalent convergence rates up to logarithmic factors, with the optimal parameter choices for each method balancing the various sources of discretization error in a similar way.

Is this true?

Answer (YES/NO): NO